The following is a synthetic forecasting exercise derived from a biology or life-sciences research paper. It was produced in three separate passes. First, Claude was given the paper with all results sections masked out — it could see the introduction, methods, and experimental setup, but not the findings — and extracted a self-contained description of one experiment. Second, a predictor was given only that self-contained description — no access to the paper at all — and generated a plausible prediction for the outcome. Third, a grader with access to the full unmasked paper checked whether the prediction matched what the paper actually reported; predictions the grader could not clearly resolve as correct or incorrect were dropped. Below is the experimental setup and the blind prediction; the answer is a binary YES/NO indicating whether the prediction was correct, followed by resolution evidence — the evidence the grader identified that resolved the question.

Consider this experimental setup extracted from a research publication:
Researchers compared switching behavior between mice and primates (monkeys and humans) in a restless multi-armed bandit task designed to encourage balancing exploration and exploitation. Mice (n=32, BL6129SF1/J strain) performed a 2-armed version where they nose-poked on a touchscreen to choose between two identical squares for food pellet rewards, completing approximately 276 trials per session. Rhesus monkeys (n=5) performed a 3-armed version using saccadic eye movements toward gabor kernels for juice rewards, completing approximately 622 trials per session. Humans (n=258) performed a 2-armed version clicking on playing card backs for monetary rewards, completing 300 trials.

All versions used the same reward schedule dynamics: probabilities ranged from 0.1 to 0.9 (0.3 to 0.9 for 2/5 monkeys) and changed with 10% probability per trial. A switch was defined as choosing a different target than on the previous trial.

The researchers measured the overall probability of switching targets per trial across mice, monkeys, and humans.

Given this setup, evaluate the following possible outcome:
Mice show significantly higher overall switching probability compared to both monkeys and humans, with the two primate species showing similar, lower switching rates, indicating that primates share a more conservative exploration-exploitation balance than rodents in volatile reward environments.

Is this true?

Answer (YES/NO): YES